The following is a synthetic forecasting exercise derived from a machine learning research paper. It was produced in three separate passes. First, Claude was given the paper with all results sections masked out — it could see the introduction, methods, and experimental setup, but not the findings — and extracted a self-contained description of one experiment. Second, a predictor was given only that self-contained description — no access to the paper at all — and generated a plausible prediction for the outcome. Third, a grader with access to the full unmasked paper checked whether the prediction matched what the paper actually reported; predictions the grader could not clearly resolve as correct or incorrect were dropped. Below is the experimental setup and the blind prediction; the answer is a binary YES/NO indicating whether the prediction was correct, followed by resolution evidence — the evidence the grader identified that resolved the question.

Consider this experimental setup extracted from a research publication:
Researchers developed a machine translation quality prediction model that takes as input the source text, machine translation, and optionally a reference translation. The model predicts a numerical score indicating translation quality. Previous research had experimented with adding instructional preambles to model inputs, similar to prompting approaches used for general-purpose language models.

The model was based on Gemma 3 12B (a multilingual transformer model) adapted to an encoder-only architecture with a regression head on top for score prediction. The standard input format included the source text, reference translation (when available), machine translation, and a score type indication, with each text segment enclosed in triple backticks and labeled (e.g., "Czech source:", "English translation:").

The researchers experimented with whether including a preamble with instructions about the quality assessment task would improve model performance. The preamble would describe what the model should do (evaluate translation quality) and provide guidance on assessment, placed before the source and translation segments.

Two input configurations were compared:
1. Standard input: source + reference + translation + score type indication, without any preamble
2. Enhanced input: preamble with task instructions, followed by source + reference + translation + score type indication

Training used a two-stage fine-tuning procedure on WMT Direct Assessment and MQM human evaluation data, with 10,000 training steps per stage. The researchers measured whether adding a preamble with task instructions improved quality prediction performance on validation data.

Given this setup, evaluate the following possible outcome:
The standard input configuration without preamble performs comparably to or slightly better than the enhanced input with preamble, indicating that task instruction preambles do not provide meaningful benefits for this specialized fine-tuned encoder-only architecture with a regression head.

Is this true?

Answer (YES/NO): YES